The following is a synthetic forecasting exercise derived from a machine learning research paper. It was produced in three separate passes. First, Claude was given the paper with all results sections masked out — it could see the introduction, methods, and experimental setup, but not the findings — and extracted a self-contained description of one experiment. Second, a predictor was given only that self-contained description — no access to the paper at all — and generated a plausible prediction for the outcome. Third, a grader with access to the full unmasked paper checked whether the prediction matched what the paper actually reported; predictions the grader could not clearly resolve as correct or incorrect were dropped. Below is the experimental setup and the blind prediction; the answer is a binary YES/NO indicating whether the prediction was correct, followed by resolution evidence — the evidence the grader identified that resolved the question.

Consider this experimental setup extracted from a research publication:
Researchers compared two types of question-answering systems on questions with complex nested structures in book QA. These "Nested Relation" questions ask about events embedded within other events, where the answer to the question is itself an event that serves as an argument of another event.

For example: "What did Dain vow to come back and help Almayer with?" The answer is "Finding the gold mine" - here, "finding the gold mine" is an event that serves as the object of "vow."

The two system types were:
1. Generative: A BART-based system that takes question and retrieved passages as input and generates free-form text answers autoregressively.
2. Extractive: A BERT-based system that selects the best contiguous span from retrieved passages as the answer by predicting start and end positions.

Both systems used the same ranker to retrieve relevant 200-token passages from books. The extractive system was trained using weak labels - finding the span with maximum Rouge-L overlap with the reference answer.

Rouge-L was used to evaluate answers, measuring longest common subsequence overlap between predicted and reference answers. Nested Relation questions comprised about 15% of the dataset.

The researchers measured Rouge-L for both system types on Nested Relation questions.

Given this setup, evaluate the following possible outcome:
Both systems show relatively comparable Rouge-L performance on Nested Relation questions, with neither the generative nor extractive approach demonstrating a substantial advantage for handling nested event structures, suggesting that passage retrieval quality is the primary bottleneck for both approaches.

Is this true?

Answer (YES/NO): NO